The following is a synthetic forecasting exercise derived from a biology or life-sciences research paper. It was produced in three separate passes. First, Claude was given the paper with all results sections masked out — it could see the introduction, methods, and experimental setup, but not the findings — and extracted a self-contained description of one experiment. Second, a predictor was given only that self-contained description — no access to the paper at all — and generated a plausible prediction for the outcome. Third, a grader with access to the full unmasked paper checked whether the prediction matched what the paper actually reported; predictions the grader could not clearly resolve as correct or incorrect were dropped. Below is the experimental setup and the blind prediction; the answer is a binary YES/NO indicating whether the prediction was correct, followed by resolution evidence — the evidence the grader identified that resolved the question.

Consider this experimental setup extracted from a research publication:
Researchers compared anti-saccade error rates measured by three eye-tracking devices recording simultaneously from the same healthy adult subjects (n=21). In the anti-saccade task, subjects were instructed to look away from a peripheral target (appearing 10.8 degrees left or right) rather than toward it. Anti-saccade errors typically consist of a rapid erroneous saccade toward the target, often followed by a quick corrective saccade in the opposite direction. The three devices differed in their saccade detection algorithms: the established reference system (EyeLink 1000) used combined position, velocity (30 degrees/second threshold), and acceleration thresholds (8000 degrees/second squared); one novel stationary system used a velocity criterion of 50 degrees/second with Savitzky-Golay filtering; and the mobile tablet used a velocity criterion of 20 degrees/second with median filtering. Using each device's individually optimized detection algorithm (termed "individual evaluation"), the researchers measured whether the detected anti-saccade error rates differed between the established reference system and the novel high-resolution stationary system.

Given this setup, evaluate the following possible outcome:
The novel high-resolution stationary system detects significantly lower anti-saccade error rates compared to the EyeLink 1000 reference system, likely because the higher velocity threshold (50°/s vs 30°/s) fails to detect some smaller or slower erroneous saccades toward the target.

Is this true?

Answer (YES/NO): NO